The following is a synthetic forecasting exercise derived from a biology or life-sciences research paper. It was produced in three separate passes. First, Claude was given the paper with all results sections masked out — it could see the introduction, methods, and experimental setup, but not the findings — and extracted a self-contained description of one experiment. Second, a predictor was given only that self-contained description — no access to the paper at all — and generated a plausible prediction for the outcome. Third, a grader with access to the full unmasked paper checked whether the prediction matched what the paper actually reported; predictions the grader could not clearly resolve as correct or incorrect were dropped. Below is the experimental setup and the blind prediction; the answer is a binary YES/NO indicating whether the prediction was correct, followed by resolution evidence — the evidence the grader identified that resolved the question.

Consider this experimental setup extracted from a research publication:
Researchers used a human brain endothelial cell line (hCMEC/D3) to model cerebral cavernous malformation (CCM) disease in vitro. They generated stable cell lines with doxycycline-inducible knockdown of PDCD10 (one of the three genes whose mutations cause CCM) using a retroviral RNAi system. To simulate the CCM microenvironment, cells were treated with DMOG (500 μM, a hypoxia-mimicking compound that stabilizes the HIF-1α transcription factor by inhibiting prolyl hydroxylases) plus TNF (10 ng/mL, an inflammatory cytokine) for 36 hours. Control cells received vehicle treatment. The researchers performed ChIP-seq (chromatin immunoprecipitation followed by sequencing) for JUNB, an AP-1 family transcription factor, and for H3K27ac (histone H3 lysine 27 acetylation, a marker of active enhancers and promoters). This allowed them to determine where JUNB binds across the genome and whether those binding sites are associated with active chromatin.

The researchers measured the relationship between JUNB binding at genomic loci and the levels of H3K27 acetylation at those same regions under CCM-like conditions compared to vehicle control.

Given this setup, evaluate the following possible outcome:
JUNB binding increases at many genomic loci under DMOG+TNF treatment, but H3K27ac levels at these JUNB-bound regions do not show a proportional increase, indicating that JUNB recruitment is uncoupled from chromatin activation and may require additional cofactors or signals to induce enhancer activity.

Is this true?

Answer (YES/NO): NO